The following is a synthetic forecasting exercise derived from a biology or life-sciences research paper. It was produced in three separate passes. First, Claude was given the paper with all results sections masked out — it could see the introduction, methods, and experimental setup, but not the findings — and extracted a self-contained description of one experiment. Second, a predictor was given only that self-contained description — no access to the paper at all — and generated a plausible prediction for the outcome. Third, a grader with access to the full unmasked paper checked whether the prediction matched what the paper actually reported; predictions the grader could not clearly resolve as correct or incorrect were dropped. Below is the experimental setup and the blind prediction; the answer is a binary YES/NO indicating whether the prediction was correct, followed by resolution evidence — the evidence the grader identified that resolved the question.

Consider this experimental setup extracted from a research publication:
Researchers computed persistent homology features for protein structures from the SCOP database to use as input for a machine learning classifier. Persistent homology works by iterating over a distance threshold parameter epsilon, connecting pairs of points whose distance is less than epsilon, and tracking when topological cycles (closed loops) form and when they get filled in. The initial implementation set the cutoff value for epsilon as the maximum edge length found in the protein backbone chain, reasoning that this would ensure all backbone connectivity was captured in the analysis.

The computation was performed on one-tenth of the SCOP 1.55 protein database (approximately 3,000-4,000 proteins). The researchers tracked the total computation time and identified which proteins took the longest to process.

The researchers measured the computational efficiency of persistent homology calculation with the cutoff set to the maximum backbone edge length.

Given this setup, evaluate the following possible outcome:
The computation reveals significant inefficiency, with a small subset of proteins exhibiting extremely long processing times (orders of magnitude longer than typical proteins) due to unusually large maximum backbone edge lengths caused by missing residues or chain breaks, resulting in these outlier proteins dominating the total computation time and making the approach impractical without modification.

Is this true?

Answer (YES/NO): YES